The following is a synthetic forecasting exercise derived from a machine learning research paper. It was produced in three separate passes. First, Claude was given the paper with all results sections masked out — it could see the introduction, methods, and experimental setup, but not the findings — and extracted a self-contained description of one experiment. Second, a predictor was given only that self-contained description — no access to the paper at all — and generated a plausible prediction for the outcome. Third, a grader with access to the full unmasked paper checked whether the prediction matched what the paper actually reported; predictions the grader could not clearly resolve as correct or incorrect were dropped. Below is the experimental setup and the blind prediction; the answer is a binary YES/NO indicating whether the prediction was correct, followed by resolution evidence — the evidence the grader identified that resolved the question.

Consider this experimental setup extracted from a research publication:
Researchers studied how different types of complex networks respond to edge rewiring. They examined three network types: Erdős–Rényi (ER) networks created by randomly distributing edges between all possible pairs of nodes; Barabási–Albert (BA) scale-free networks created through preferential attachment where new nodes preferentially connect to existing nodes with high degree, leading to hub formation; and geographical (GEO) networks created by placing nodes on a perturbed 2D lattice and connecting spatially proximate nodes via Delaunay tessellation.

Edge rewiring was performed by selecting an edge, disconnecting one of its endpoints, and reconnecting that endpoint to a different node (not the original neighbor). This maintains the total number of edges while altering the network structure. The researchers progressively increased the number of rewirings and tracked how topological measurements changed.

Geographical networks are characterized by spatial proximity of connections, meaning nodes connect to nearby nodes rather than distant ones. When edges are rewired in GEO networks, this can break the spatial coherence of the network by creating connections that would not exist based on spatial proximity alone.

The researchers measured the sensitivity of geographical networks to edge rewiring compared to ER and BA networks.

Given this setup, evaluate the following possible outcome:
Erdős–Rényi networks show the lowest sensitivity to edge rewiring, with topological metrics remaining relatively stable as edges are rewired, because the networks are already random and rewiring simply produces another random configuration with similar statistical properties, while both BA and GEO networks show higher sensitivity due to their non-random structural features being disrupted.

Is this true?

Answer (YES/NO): YES